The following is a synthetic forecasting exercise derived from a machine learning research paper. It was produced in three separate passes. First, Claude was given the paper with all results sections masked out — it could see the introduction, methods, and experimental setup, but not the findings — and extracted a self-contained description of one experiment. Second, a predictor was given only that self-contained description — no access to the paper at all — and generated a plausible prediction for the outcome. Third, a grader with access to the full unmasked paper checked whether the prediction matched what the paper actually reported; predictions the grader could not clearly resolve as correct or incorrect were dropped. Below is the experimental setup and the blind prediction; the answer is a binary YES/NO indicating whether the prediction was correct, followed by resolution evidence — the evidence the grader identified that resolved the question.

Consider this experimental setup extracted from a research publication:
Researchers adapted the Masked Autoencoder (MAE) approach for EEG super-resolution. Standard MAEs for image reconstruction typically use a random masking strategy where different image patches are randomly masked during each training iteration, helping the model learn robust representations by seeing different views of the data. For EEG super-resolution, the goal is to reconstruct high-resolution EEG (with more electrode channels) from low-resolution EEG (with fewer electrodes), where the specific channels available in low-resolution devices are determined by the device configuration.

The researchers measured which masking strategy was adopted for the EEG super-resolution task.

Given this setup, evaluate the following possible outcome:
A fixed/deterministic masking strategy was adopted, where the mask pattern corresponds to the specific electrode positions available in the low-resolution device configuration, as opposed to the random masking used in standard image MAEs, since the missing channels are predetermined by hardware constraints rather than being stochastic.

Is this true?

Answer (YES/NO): YES